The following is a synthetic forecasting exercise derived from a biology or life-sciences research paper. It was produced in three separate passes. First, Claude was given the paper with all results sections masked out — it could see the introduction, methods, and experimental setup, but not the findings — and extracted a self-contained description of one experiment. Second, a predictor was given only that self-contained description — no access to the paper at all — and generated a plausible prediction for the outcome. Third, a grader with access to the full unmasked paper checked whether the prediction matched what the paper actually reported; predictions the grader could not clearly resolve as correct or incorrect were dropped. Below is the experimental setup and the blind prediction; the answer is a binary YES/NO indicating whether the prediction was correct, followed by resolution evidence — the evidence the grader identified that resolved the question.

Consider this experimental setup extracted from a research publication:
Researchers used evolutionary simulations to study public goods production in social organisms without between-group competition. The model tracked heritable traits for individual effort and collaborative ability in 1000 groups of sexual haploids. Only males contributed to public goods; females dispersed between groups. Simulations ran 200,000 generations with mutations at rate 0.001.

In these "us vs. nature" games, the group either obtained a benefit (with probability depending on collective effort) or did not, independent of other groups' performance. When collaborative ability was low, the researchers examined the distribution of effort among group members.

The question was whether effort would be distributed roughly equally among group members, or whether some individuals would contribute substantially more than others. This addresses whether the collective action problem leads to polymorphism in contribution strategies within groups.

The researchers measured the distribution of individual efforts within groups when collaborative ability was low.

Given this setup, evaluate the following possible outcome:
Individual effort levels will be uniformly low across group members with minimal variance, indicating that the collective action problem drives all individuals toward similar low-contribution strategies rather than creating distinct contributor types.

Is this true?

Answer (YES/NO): NO